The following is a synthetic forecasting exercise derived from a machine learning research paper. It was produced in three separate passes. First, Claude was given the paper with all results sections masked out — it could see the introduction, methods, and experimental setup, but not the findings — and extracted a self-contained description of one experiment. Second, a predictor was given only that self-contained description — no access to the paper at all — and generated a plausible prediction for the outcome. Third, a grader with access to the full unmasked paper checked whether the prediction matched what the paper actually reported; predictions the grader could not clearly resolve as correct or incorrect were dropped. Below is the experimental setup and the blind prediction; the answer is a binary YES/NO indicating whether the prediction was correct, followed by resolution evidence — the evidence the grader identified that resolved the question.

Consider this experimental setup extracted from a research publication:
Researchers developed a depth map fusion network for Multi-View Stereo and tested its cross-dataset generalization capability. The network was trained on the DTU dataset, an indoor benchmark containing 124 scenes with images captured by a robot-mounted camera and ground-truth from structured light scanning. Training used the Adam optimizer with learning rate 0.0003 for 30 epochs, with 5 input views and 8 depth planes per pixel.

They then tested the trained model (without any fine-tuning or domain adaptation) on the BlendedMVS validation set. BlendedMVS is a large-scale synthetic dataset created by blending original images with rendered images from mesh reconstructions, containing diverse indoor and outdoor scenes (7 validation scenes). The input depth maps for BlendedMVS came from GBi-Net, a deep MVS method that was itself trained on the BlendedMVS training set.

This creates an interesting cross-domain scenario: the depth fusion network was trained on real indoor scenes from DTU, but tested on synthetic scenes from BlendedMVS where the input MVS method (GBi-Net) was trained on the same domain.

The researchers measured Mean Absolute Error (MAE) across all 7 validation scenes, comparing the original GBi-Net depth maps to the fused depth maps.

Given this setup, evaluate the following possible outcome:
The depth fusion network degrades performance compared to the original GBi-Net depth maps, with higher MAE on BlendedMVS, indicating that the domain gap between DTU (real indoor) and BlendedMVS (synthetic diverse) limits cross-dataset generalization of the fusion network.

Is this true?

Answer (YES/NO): NO